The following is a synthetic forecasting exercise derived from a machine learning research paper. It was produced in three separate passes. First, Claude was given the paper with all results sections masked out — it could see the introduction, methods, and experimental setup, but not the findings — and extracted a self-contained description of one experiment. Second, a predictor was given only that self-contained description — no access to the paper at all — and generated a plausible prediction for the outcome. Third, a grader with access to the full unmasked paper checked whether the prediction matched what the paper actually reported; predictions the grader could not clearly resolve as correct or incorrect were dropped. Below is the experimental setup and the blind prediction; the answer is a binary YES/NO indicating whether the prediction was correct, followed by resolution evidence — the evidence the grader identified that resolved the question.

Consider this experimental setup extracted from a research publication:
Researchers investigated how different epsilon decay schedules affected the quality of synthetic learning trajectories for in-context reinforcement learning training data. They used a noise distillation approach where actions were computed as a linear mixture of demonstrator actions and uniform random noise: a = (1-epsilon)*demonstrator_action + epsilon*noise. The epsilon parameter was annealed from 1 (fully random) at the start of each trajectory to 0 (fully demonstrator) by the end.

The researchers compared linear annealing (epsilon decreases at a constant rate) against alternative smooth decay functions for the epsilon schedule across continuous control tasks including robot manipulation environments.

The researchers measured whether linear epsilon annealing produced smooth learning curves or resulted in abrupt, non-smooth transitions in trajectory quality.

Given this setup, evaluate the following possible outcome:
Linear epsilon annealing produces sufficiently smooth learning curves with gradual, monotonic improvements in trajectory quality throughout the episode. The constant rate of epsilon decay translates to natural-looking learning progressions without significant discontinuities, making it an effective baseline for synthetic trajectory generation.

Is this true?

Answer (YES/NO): NO